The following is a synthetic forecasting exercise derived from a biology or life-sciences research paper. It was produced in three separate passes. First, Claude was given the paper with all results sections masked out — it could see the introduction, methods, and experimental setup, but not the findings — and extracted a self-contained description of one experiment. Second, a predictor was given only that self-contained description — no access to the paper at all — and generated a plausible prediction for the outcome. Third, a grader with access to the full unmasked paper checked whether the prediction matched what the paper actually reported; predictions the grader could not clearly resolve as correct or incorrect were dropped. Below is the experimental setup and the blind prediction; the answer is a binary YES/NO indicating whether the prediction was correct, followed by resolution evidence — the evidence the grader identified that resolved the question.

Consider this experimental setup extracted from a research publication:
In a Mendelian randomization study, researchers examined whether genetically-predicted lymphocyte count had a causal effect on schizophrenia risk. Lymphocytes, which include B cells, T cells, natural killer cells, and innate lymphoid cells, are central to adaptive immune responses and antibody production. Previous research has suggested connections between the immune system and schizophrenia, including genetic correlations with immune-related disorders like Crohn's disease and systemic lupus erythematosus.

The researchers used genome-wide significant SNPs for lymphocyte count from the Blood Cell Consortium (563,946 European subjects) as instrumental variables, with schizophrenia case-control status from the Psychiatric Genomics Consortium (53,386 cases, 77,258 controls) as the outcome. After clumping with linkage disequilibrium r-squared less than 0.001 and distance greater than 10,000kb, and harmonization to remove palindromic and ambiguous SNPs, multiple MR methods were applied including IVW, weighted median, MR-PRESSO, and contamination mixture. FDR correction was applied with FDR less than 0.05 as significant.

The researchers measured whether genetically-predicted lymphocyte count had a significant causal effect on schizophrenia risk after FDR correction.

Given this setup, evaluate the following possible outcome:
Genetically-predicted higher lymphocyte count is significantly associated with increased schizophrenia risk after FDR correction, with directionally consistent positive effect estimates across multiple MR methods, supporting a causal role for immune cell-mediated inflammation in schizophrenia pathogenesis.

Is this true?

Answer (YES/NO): YES